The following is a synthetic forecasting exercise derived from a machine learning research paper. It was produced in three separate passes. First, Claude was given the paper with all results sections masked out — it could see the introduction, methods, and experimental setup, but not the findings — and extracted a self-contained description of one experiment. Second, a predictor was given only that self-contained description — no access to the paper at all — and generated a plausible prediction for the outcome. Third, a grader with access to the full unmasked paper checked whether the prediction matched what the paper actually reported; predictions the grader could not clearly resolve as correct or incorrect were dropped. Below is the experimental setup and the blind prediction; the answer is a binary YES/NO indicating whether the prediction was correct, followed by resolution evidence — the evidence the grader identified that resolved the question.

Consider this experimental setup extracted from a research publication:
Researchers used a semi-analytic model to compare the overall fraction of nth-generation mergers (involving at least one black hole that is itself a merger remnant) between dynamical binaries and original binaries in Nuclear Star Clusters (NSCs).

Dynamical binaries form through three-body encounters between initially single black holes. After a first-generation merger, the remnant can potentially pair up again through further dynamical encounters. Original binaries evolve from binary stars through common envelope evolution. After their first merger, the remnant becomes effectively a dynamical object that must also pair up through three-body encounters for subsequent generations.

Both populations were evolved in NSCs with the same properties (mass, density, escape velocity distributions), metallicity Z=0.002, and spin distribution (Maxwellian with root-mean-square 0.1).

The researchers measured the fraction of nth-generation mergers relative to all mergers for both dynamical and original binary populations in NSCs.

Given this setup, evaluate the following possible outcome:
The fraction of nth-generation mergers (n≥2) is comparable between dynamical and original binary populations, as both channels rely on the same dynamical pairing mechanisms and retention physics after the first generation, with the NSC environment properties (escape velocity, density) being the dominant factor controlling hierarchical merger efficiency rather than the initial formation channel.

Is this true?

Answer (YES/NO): YES